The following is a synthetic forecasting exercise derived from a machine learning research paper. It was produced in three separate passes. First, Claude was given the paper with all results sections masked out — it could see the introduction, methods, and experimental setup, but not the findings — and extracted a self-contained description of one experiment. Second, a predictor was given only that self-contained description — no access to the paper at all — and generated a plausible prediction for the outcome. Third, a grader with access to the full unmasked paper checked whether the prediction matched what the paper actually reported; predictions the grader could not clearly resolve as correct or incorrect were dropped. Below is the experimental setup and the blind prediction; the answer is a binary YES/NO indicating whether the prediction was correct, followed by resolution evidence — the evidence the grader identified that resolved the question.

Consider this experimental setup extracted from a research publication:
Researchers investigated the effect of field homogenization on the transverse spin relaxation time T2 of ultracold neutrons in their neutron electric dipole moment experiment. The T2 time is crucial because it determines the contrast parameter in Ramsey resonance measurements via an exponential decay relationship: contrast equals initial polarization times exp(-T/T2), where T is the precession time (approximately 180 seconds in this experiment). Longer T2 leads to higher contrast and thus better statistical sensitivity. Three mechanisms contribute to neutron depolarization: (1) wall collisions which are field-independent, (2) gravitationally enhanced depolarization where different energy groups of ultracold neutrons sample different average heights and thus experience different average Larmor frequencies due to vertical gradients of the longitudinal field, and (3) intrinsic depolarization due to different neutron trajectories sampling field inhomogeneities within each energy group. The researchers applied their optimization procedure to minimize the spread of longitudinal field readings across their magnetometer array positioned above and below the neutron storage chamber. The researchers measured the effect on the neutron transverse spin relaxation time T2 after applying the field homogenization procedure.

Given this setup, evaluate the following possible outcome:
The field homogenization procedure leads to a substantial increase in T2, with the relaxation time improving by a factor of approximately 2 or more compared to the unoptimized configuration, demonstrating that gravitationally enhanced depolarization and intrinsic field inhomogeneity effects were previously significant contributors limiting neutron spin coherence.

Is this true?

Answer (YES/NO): YES